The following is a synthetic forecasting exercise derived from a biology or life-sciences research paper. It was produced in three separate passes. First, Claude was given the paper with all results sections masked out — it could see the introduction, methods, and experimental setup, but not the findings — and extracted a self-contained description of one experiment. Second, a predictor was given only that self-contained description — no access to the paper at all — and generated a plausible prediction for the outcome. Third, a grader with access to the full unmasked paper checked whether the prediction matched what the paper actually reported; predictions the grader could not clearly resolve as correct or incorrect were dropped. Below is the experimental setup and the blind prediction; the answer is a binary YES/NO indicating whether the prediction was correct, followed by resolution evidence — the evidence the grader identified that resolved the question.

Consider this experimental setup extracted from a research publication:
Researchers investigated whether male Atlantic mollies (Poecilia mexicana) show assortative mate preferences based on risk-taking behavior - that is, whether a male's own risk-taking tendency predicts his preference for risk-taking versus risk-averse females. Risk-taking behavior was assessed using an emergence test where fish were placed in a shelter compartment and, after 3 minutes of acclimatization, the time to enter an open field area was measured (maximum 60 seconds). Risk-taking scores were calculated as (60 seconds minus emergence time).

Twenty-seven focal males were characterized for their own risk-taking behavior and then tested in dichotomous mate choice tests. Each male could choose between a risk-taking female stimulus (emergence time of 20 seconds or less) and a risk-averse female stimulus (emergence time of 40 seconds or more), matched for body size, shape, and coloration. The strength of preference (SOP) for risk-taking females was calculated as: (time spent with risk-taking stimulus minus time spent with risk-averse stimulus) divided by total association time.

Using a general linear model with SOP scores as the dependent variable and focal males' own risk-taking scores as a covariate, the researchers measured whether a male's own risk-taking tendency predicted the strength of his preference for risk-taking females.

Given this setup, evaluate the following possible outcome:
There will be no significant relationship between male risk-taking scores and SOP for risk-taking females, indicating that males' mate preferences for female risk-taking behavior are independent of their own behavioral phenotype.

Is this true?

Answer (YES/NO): YES